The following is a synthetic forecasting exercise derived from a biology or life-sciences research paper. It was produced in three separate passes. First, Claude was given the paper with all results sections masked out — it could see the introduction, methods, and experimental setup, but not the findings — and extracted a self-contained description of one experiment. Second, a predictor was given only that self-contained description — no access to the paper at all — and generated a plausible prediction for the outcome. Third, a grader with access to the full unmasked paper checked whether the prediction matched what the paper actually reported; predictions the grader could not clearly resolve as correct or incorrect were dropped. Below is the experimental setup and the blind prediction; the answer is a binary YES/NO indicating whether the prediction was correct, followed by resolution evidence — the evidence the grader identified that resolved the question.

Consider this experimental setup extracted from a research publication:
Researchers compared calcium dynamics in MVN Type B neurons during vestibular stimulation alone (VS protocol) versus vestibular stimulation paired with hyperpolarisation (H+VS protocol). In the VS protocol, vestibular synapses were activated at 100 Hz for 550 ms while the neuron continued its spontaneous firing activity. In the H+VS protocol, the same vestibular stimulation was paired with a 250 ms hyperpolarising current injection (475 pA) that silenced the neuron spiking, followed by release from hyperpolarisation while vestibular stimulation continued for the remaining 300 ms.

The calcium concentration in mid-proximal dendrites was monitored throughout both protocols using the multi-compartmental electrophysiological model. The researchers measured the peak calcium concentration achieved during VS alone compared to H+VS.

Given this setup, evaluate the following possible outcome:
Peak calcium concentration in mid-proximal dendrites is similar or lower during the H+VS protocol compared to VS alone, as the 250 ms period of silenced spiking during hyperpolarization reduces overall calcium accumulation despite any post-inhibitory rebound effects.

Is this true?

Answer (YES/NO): NO